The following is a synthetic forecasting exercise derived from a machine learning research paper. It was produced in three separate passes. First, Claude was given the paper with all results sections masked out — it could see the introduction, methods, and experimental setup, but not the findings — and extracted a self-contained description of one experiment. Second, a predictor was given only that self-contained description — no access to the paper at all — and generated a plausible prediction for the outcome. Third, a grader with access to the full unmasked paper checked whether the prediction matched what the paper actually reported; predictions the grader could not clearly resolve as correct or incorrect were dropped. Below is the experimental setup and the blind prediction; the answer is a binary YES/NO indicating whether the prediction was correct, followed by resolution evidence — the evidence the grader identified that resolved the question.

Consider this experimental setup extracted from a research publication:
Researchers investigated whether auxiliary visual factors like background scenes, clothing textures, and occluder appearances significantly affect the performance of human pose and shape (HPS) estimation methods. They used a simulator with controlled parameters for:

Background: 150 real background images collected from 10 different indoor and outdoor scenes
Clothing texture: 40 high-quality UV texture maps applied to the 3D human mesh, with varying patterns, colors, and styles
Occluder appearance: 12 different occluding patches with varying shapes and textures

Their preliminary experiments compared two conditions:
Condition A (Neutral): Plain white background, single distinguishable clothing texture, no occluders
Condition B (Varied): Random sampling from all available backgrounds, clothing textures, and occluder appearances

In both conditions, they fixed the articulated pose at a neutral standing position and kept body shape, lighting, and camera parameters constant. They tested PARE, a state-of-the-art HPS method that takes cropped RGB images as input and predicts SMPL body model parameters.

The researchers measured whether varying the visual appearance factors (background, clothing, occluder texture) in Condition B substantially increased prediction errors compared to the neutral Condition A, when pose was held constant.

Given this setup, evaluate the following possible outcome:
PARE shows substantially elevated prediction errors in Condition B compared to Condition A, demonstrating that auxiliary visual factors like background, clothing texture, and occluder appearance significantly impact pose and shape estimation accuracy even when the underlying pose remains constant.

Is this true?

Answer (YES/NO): NO